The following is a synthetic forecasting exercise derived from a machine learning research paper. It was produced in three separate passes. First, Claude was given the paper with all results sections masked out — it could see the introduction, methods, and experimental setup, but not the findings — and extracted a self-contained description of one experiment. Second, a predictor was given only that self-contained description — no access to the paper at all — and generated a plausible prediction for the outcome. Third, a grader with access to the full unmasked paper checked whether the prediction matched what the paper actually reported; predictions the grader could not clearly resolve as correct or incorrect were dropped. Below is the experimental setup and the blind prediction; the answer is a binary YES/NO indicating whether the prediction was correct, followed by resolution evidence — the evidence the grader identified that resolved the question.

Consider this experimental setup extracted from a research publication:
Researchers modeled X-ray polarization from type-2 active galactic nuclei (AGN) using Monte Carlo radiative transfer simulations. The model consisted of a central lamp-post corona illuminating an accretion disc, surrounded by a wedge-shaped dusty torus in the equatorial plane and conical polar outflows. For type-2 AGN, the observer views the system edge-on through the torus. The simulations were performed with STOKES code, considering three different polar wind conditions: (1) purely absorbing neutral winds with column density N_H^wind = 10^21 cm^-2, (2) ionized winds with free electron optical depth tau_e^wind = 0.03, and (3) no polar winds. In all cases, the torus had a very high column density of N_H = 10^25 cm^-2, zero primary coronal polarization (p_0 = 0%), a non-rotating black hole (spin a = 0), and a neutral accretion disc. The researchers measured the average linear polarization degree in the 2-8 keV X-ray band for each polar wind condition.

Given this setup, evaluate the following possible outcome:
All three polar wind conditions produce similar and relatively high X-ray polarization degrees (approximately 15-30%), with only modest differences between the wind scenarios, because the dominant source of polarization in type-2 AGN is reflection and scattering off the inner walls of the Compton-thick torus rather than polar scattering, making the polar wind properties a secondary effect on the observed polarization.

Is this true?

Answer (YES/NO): NO